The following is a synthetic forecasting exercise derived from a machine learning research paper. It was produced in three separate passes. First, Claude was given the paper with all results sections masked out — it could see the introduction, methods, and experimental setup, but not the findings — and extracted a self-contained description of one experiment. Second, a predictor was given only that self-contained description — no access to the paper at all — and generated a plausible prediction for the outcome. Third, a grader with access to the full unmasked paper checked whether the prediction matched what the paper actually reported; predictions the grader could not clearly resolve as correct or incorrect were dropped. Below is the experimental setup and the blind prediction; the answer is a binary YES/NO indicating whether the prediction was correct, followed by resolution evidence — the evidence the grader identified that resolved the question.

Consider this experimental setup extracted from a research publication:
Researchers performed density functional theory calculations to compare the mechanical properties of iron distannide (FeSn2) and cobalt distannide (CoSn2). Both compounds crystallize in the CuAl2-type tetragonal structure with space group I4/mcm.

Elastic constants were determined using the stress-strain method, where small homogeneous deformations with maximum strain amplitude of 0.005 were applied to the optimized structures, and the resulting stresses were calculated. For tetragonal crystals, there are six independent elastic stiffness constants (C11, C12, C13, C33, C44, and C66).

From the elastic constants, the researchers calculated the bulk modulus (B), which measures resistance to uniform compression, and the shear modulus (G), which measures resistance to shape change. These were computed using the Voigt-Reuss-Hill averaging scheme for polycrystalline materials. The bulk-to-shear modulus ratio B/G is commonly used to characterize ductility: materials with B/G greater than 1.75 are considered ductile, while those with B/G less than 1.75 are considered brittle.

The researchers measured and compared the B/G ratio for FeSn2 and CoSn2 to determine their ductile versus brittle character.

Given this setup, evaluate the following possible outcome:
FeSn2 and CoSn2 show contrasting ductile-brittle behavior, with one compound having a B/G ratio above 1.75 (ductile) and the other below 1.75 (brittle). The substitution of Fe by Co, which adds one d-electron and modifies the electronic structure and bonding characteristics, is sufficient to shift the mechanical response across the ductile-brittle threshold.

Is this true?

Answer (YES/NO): NO